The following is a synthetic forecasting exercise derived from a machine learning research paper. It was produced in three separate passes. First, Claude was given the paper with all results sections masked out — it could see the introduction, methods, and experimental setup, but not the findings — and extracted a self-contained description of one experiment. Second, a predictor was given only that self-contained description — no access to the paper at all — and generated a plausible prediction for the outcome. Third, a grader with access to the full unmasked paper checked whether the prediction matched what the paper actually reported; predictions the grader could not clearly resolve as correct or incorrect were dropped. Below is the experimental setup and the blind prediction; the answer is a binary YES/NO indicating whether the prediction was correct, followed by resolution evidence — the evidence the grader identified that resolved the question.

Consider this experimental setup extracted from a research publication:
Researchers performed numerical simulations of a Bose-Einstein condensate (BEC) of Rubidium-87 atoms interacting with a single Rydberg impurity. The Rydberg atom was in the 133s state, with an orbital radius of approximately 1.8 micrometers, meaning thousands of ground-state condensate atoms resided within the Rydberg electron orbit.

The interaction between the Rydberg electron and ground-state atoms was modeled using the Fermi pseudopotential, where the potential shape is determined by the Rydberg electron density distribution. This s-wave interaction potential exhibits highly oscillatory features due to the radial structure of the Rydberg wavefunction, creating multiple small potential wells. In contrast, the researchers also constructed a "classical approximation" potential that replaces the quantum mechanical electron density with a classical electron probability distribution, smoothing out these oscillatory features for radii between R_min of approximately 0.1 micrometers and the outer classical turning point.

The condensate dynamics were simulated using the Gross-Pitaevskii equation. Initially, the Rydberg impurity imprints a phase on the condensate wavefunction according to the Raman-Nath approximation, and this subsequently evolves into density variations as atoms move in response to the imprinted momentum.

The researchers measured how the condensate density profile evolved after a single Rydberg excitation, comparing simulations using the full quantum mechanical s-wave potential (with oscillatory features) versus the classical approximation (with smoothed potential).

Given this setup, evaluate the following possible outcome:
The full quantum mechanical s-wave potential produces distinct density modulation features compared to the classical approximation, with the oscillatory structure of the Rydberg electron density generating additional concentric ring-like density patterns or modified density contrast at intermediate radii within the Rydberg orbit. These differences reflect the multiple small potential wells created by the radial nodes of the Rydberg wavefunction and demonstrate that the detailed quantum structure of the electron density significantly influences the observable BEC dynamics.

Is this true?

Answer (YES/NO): NO